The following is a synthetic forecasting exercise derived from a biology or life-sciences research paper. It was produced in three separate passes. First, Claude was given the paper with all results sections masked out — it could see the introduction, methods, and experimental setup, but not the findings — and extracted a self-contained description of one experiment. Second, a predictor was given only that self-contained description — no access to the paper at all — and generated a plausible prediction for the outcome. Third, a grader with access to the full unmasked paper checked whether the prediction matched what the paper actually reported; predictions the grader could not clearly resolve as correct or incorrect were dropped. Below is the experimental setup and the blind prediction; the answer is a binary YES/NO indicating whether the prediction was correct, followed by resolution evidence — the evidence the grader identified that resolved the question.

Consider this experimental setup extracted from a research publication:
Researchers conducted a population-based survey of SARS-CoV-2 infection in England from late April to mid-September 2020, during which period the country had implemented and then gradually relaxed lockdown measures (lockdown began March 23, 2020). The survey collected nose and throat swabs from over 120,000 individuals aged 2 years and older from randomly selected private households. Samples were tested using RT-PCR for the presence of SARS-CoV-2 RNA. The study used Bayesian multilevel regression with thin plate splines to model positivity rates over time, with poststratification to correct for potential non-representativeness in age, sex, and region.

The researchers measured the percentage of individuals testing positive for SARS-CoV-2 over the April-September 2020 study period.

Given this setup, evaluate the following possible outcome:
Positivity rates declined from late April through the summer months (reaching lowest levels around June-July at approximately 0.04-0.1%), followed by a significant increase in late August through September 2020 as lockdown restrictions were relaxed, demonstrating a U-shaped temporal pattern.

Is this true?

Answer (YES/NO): YES